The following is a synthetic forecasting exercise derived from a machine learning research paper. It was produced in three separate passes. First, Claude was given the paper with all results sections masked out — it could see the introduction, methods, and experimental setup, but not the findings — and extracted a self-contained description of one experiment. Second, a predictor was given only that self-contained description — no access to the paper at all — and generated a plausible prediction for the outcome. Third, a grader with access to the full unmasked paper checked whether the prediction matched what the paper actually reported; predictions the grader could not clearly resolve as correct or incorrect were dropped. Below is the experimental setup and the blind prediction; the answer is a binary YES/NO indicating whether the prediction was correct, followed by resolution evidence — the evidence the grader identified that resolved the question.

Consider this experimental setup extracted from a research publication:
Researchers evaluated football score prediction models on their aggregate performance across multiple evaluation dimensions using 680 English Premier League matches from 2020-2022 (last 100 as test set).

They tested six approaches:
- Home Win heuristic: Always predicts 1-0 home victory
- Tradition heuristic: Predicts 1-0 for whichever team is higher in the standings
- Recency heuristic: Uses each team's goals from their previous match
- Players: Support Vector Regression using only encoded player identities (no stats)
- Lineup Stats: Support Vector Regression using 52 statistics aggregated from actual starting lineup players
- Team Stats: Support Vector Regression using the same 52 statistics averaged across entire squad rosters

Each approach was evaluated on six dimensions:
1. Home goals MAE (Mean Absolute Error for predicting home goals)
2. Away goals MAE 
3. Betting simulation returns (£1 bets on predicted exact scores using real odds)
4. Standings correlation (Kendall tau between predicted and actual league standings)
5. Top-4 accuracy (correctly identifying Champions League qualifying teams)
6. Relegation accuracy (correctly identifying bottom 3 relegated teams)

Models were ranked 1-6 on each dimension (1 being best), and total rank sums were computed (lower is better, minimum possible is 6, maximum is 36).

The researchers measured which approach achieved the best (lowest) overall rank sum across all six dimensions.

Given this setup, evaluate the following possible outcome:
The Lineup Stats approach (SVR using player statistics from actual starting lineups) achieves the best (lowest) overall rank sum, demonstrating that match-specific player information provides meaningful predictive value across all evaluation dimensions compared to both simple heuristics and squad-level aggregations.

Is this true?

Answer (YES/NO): NO